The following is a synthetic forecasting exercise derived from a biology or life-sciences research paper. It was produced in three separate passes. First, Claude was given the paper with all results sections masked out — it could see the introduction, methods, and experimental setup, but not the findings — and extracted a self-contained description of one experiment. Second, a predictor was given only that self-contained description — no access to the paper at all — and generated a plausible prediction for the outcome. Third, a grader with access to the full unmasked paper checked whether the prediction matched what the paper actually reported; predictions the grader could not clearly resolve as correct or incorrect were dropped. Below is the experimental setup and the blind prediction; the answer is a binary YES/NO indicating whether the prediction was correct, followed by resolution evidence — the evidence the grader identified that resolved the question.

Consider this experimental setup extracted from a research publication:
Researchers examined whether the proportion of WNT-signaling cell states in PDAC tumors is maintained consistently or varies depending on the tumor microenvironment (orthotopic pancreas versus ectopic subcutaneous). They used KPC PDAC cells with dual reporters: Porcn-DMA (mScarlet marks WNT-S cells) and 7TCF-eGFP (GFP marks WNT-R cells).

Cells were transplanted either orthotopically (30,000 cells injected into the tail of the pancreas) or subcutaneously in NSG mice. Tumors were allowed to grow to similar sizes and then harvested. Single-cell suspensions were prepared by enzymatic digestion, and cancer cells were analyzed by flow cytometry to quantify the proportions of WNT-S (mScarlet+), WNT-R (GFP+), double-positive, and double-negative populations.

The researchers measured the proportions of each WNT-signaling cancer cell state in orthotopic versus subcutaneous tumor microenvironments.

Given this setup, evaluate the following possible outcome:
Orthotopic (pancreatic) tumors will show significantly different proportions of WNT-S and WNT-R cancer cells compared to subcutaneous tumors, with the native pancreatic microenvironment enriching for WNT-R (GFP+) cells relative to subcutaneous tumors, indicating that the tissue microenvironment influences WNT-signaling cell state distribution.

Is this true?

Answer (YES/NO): NO